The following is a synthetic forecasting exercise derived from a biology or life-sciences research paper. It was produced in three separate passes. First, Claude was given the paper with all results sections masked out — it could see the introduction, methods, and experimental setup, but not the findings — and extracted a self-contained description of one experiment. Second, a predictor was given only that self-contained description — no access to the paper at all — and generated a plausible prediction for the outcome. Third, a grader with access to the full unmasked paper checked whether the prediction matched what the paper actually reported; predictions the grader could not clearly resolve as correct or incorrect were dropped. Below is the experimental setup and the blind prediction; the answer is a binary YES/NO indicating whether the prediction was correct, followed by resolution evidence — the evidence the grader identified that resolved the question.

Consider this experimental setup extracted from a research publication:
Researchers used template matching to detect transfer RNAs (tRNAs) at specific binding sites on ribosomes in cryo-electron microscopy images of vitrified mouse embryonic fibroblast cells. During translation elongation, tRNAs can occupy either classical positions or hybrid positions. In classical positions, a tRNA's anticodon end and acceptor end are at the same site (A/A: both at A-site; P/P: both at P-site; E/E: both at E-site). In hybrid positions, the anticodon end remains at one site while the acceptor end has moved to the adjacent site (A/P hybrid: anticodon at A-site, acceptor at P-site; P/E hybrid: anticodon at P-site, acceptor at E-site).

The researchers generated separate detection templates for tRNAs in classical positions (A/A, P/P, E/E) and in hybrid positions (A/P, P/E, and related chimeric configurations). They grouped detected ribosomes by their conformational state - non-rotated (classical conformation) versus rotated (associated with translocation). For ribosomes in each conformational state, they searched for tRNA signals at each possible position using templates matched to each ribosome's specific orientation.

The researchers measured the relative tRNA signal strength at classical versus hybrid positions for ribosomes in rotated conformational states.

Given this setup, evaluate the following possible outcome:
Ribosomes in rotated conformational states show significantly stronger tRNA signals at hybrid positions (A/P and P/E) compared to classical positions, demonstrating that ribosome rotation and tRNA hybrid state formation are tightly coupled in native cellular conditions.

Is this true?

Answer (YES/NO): YES